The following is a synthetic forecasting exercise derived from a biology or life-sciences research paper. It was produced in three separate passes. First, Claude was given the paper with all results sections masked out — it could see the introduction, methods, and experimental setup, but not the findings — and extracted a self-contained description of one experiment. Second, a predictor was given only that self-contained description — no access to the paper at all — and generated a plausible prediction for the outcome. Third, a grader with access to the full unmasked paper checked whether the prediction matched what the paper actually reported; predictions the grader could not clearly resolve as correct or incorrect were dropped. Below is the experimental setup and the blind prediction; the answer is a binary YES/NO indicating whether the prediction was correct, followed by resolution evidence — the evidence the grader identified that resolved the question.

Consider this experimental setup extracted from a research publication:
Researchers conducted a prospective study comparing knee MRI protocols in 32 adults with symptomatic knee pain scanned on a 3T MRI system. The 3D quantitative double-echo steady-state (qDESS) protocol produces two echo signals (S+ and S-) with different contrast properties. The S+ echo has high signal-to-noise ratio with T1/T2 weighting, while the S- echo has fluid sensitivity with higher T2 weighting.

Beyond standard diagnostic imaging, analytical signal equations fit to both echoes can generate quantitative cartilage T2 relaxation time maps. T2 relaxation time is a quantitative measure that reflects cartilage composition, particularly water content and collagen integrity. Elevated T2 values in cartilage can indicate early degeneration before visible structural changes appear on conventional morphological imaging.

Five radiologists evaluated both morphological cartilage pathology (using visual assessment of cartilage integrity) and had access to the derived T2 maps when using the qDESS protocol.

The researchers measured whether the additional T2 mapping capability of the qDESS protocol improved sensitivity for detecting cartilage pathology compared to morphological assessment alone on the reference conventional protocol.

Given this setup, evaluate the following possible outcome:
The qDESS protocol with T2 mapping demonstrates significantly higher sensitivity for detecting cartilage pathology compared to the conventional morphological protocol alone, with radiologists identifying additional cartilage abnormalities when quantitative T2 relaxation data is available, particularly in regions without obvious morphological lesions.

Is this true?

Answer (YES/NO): NO